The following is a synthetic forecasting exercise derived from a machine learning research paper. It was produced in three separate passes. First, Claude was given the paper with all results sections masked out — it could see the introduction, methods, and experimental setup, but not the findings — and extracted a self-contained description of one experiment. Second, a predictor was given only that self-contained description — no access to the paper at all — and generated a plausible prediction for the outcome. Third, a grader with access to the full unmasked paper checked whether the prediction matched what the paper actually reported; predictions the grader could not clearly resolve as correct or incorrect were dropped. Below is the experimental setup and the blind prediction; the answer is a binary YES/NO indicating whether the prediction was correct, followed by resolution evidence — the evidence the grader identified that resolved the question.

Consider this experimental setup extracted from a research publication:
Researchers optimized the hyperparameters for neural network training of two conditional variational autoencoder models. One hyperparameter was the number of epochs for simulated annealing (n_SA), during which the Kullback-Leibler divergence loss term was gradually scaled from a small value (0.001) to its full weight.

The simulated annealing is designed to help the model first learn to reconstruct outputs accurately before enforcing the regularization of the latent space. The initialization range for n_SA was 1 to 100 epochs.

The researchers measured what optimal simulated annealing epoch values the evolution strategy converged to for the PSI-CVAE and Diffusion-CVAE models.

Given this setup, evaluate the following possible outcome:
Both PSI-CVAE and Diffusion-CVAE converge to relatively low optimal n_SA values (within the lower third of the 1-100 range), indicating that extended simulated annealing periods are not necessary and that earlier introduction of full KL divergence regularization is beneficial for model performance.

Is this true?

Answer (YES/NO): NO